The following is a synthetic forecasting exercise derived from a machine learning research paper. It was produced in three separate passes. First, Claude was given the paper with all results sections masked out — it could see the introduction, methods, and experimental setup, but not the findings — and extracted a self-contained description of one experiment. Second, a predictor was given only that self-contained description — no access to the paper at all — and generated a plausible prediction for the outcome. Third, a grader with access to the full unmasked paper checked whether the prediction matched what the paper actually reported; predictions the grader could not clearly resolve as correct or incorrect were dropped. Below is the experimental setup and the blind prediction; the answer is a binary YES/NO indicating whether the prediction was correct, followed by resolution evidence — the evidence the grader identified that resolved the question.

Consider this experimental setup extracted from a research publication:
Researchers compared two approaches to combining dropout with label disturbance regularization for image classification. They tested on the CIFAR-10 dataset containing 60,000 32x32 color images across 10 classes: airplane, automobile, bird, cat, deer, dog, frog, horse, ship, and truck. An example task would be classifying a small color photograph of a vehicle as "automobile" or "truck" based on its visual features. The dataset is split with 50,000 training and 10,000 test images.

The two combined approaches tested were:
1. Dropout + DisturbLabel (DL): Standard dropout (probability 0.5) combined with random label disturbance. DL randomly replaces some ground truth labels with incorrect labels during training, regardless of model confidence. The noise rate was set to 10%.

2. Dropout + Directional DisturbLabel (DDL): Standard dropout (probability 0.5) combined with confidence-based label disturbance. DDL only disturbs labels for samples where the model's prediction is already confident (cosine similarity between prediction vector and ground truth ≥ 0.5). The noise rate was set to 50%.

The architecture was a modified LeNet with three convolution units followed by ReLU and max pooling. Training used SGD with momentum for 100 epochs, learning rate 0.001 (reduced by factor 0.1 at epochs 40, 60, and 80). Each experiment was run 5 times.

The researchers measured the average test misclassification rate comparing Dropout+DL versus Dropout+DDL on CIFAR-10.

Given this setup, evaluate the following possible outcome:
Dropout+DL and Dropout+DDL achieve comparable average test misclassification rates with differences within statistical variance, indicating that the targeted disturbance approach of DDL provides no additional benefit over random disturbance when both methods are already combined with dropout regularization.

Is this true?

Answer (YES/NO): YES